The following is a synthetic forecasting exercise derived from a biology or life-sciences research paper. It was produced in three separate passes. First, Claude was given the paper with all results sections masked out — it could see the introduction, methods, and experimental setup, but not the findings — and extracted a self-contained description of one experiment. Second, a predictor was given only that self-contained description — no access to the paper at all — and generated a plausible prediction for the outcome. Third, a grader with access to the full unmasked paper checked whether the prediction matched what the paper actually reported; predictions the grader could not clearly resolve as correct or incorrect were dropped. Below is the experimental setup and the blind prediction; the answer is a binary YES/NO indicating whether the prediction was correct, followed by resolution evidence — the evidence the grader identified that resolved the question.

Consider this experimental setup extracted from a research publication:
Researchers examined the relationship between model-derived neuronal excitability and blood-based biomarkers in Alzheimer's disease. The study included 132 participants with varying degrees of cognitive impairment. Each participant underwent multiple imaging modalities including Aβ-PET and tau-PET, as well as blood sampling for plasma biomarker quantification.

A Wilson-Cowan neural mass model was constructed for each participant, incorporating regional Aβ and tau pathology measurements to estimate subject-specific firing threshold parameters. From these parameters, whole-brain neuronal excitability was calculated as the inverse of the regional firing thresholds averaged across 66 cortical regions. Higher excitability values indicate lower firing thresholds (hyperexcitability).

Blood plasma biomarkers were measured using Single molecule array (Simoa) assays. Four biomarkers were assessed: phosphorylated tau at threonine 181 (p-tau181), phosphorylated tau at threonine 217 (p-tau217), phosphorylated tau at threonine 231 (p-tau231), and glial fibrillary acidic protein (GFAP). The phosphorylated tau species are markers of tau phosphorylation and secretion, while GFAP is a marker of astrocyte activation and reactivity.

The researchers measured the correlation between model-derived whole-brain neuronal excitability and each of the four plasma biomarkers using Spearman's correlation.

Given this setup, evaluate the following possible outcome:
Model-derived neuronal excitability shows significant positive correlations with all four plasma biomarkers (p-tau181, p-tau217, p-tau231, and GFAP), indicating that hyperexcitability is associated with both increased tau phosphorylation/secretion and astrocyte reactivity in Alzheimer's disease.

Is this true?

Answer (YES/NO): YES